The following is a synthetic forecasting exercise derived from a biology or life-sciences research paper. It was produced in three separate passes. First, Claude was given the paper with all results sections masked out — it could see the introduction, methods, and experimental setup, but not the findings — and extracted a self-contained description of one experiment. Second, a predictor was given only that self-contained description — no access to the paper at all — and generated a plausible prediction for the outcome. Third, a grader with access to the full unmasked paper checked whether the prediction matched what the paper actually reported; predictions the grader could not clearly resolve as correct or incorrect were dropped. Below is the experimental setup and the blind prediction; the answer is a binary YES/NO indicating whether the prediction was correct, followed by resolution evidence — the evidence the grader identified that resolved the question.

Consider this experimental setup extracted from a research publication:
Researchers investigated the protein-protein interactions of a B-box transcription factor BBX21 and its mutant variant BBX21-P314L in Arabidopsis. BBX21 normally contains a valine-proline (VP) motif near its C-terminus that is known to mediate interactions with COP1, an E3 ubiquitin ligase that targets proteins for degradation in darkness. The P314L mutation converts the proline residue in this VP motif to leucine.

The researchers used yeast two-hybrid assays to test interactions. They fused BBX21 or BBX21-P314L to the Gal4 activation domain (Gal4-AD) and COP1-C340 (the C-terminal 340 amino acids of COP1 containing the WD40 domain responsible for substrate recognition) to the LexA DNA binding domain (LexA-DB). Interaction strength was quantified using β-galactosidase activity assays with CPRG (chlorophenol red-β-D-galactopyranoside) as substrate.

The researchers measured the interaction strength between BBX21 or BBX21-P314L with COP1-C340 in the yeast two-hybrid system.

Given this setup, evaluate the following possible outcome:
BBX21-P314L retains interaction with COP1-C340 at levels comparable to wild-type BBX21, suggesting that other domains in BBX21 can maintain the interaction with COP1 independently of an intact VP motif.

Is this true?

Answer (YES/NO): NO